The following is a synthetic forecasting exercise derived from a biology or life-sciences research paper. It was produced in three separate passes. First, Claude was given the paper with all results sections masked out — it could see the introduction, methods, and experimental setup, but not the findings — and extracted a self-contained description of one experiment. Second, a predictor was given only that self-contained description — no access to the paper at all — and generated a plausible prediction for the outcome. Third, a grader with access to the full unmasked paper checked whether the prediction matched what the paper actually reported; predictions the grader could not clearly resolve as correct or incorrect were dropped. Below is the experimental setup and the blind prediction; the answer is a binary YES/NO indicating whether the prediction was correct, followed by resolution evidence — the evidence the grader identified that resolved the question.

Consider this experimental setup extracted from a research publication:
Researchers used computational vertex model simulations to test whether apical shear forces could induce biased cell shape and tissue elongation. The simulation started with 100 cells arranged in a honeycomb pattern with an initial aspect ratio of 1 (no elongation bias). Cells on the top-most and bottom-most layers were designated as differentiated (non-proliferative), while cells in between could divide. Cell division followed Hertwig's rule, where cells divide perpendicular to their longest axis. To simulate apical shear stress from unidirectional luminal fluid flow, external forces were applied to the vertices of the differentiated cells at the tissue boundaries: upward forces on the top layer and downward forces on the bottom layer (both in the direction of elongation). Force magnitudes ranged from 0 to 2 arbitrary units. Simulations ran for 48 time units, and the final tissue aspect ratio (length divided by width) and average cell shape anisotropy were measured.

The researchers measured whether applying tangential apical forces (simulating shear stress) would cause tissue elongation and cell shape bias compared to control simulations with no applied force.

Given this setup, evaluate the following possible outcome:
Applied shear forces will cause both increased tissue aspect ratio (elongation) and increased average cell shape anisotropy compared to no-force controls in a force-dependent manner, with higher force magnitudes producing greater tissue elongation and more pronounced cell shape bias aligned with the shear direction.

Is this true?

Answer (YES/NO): YES